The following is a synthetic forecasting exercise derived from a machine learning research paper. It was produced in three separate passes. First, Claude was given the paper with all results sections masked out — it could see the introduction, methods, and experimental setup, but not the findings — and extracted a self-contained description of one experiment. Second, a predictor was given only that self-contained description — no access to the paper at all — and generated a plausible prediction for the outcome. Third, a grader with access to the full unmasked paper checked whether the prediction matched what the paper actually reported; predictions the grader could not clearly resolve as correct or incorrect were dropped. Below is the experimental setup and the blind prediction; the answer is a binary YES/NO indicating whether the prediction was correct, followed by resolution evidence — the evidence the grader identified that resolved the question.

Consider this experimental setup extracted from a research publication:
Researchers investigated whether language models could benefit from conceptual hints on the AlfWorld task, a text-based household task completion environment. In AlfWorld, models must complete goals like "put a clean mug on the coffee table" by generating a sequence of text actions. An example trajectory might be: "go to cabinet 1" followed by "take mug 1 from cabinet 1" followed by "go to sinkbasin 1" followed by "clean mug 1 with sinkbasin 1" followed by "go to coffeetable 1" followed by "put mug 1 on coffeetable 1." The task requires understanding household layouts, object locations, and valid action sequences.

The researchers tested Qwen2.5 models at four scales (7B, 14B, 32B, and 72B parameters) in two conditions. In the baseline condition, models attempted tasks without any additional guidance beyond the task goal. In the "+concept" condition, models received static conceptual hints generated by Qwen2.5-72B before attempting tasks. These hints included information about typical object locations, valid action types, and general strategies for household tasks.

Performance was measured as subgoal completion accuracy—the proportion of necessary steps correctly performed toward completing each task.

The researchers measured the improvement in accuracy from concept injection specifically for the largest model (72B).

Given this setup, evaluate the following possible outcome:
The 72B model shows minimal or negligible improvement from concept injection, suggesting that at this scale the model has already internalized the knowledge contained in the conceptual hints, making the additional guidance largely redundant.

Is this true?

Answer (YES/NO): YES